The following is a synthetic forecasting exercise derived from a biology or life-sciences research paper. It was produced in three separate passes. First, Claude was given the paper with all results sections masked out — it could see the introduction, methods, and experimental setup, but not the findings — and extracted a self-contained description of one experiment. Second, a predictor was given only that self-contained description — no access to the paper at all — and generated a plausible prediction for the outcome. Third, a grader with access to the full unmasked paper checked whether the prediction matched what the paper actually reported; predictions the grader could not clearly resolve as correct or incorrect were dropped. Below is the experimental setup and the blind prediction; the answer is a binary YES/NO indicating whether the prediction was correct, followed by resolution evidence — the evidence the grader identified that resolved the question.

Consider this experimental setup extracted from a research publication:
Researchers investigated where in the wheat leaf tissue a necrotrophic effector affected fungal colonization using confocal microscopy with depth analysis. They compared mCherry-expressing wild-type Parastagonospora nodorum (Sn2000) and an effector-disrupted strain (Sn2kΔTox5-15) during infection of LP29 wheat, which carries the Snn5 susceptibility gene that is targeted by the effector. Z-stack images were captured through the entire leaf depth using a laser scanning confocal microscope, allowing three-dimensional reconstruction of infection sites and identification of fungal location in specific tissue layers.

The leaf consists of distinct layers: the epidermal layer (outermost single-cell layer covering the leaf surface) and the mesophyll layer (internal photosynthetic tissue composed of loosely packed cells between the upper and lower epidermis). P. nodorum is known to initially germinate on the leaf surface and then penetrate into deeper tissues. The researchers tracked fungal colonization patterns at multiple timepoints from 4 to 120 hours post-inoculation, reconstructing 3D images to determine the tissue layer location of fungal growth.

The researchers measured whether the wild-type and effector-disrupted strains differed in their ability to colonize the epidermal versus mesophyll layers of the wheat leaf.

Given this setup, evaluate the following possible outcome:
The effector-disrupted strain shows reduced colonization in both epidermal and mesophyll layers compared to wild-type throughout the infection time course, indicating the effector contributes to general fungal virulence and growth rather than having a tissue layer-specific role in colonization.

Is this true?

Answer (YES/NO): NO